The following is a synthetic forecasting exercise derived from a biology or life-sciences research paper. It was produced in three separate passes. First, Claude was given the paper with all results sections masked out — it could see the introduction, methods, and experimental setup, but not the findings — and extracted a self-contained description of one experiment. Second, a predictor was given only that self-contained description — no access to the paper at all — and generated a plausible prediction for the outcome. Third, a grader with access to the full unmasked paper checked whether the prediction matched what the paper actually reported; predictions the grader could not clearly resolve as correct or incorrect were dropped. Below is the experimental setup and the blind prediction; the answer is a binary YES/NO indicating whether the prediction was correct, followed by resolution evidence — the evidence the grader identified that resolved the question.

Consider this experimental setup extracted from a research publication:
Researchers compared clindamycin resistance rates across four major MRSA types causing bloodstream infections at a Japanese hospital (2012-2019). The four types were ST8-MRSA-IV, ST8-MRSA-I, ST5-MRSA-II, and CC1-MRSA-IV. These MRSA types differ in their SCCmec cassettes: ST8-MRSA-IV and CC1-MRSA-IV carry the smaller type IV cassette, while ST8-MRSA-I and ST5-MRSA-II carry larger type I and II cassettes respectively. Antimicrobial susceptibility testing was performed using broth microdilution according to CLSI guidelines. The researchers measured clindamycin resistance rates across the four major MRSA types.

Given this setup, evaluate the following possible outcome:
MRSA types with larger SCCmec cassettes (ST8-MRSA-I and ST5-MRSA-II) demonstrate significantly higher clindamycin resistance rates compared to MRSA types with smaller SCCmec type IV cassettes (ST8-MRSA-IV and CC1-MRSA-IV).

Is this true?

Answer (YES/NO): NO